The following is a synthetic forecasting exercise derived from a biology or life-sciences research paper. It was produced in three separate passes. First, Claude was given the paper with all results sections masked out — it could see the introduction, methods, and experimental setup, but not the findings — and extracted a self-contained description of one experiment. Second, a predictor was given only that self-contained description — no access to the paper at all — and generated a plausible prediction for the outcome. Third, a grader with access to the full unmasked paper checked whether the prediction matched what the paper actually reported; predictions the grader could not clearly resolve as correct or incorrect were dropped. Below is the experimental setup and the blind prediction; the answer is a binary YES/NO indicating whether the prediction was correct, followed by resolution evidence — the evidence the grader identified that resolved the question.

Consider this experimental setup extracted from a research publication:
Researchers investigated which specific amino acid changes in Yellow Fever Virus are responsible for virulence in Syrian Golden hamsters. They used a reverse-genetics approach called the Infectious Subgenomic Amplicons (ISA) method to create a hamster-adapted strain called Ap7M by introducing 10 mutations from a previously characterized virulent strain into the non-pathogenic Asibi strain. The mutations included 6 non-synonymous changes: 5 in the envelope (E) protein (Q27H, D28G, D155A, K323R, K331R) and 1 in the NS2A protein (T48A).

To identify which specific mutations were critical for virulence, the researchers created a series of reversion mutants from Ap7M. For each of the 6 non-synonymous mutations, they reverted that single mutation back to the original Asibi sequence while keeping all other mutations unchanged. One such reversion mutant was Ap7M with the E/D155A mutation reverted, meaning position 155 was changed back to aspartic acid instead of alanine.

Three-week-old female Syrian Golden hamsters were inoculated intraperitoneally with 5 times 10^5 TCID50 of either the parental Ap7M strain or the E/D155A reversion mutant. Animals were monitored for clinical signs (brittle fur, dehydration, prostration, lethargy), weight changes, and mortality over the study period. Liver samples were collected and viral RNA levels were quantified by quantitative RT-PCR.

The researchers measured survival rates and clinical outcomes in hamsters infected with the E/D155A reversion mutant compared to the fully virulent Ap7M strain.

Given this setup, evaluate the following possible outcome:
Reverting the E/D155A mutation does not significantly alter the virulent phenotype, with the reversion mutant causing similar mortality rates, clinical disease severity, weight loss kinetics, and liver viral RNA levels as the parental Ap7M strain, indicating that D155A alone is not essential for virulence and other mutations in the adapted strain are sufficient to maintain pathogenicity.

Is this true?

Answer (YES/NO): NO